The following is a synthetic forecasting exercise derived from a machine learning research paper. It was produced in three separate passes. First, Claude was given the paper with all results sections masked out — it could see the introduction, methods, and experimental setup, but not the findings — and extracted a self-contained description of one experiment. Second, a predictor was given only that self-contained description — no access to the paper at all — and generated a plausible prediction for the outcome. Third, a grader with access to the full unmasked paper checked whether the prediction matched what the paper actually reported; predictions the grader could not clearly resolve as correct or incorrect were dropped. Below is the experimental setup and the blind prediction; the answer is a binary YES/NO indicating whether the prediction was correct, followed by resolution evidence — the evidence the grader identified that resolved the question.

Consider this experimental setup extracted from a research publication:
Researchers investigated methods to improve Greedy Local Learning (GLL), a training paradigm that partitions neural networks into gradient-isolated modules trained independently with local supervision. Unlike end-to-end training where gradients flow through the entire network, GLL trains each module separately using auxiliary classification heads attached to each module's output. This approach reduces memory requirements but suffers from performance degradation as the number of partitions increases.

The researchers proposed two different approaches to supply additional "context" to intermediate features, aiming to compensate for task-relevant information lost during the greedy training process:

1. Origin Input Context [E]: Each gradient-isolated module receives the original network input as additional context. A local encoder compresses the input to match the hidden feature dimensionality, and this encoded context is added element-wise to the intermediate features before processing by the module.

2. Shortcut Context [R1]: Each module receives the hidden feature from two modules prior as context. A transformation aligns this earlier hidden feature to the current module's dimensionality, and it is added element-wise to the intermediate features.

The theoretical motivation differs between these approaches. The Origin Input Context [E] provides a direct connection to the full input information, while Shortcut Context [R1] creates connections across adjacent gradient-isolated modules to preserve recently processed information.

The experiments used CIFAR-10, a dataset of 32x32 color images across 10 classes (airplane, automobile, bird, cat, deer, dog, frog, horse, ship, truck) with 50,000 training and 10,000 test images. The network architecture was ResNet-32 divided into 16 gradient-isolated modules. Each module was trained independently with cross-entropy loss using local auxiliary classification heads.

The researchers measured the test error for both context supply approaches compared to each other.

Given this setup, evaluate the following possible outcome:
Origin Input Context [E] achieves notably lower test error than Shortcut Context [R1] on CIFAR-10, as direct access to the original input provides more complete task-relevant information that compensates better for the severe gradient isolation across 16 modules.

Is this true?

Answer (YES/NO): YES